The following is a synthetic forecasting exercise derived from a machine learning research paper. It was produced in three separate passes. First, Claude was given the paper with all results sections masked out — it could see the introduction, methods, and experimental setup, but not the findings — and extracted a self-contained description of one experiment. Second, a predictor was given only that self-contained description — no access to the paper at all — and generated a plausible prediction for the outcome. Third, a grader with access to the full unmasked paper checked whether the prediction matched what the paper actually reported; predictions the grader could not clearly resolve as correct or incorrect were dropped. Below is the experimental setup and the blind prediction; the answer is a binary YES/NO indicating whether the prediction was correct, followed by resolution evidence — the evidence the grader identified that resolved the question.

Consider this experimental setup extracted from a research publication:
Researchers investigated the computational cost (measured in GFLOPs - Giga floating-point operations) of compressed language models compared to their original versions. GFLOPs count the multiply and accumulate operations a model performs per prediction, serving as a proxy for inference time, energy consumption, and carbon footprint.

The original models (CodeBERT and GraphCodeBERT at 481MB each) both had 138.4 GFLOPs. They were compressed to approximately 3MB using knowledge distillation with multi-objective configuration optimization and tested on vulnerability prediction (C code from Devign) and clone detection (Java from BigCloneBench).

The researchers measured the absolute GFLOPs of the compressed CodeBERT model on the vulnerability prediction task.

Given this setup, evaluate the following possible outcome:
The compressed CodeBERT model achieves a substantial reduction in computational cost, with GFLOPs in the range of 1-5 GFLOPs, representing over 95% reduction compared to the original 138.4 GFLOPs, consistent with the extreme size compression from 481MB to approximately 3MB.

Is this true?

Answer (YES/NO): NO